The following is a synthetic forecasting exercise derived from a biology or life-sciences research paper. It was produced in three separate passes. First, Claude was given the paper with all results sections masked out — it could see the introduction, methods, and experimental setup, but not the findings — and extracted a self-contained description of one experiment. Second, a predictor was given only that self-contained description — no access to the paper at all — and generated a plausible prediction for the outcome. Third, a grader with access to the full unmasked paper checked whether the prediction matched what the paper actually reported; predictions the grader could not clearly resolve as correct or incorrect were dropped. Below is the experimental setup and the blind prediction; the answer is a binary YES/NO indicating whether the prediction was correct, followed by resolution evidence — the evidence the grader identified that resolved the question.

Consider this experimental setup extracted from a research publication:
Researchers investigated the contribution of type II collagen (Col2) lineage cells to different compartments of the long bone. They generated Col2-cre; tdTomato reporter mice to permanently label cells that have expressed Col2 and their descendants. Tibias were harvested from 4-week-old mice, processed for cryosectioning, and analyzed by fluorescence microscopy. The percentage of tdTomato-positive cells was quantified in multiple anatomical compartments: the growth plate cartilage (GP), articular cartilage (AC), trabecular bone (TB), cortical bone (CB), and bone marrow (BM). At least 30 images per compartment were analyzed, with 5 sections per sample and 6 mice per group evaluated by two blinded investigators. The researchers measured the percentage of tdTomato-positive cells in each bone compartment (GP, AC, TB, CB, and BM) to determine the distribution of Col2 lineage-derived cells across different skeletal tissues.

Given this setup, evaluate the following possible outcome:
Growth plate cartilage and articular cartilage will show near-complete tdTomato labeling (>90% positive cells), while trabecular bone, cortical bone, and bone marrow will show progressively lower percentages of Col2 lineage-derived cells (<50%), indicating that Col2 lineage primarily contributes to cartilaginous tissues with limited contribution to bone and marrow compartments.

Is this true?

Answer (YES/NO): NO